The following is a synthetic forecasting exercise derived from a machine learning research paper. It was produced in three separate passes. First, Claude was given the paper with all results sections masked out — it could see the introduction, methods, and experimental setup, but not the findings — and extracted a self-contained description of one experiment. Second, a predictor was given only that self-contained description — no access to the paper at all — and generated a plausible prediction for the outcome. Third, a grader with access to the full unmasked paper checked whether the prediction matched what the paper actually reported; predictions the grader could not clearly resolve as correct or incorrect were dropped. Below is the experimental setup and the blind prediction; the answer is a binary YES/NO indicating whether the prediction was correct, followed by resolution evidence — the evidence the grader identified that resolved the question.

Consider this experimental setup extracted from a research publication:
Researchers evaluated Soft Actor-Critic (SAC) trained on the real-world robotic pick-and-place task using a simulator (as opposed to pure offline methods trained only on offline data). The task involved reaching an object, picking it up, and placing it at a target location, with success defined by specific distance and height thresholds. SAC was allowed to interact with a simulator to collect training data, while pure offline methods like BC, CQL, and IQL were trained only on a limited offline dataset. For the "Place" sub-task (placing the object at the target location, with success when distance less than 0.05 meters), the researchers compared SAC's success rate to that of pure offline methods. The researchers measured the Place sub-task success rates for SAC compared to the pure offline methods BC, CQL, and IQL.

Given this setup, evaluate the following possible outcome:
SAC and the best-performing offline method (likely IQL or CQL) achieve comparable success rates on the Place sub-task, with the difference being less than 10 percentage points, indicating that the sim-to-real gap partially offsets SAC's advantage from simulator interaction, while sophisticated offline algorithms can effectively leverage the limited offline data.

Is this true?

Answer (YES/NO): NO